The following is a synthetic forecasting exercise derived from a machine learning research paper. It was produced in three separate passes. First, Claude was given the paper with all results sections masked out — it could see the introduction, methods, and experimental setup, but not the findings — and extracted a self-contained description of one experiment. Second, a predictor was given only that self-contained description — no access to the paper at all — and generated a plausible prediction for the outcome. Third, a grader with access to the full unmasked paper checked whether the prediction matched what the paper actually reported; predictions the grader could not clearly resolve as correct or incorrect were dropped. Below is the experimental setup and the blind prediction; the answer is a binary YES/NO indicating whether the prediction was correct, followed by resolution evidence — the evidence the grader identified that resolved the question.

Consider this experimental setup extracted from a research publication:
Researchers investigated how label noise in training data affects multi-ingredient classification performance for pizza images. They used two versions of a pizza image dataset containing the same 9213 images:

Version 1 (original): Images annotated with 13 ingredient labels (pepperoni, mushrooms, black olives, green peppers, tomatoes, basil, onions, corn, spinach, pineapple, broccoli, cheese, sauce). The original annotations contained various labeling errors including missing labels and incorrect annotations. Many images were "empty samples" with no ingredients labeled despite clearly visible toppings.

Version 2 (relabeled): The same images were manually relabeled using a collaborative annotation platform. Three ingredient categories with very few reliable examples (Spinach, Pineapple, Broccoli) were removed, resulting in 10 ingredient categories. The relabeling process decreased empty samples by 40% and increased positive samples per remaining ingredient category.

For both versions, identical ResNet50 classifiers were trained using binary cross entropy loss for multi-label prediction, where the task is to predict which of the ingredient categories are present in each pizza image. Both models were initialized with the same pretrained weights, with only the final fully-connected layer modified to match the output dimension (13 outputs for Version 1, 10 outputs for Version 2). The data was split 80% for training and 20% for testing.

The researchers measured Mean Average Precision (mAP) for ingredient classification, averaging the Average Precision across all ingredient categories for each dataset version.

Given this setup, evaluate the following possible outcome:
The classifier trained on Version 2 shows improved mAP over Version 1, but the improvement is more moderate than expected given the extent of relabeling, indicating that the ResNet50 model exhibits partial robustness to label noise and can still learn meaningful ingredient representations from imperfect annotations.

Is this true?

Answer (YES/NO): NO